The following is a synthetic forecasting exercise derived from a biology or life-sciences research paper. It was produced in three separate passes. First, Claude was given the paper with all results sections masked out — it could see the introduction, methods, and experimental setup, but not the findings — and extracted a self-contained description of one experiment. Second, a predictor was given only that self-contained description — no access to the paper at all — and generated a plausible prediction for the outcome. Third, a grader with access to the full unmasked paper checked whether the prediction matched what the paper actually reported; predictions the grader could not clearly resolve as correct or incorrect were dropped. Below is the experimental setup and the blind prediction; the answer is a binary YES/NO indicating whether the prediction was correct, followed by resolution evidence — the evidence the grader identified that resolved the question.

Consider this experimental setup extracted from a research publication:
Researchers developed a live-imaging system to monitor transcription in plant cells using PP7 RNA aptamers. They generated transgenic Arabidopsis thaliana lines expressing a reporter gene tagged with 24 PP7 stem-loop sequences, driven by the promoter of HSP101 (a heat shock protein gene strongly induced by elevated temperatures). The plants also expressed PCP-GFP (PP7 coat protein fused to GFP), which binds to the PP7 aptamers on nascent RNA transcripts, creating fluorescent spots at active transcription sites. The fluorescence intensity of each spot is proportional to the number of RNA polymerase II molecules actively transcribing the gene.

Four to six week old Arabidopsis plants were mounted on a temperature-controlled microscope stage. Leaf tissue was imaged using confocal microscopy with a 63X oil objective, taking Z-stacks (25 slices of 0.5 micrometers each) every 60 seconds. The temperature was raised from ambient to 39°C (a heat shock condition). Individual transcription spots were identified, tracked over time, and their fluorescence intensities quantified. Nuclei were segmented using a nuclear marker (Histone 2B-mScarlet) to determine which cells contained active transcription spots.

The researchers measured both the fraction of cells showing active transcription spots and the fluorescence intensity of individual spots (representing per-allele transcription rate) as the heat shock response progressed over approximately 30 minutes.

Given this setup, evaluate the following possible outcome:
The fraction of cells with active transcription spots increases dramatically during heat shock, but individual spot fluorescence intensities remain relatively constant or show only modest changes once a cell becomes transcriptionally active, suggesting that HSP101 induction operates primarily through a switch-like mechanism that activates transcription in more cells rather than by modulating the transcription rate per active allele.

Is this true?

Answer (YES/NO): YES